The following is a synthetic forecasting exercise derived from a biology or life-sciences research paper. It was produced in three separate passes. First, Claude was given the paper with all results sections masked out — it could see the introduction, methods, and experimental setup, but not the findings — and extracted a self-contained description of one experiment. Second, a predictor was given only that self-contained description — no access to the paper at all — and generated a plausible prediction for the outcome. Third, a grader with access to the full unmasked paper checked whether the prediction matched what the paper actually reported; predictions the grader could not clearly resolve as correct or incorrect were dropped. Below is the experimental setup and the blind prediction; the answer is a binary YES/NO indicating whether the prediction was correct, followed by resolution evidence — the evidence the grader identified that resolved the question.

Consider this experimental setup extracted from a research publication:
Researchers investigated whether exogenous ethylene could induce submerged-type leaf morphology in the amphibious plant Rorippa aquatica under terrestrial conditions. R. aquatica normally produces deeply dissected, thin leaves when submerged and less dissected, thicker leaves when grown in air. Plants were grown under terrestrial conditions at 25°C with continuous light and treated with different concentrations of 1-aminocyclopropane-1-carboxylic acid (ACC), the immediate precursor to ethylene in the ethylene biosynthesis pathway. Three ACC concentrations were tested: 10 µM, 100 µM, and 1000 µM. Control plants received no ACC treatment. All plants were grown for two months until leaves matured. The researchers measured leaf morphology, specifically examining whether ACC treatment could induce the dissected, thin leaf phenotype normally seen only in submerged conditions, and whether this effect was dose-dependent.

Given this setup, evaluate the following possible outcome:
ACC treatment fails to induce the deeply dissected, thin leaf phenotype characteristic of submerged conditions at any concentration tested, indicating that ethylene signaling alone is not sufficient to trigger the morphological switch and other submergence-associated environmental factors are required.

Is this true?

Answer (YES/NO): NO